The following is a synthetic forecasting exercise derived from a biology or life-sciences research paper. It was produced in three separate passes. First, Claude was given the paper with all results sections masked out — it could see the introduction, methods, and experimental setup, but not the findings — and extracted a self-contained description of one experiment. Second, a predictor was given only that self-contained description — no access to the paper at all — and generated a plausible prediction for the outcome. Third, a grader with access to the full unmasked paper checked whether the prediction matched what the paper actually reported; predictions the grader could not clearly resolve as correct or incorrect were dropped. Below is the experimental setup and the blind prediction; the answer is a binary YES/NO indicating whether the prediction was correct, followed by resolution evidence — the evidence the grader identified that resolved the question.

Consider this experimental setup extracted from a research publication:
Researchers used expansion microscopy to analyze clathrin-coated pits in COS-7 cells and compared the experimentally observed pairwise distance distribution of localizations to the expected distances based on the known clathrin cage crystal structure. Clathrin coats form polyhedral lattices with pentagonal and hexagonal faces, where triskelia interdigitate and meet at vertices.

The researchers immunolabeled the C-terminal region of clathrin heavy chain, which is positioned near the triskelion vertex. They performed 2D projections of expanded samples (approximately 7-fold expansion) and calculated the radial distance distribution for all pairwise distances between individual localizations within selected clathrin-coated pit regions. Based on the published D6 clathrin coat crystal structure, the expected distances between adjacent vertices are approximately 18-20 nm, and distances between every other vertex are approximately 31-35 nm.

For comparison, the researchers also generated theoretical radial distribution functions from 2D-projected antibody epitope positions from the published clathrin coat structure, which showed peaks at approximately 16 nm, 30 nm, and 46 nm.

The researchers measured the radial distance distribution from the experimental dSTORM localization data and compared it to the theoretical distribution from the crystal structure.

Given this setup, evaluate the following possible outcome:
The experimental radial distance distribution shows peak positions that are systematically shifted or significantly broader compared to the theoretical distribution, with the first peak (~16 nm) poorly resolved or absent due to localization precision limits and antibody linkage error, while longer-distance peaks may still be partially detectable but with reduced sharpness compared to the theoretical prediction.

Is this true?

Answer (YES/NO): NO